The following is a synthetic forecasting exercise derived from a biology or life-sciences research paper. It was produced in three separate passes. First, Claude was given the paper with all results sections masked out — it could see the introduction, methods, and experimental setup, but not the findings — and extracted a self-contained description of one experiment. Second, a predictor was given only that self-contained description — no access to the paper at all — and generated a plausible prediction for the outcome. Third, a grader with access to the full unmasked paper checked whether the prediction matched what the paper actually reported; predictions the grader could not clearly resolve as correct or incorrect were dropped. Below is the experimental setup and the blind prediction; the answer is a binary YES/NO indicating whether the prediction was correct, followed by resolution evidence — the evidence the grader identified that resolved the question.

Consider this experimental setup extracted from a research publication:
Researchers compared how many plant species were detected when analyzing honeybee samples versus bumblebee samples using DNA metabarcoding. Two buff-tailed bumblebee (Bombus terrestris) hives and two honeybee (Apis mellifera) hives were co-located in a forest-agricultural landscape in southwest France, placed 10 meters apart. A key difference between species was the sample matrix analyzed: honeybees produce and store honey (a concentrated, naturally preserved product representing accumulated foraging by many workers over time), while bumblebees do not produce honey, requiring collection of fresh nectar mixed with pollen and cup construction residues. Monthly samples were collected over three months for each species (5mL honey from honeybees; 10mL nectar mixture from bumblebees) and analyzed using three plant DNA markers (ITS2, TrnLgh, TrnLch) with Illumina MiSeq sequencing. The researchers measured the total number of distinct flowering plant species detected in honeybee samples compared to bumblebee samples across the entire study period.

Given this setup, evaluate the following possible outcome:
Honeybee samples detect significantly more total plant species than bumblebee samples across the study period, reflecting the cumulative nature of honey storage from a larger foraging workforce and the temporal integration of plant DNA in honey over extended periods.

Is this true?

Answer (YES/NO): NO